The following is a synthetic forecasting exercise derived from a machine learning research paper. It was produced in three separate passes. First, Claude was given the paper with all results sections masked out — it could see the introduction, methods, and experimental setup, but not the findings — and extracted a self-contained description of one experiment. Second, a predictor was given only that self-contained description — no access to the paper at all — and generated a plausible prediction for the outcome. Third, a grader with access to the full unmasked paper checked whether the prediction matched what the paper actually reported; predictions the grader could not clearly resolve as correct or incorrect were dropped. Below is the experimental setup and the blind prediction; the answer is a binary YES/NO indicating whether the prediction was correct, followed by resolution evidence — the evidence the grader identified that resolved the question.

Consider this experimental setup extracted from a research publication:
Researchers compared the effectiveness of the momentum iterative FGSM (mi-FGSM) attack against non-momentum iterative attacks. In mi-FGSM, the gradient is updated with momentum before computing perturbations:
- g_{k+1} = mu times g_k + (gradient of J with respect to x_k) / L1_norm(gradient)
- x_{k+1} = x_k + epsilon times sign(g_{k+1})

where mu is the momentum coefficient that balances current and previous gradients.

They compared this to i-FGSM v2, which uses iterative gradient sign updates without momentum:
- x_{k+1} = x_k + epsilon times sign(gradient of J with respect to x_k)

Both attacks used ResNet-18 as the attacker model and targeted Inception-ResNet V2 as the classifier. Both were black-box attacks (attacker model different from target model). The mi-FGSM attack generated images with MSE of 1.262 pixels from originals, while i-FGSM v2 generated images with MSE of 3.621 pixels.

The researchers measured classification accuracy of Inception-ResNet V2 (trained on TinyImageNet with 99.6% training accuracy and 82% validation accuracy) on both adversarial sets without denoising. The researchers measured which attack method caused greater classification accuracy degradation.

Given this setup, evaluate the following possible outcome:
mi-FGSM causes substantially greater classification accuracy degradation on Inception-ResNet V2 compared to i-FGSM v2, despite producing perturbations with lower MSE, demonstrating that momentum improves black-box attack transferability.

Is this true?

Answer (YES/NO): NO